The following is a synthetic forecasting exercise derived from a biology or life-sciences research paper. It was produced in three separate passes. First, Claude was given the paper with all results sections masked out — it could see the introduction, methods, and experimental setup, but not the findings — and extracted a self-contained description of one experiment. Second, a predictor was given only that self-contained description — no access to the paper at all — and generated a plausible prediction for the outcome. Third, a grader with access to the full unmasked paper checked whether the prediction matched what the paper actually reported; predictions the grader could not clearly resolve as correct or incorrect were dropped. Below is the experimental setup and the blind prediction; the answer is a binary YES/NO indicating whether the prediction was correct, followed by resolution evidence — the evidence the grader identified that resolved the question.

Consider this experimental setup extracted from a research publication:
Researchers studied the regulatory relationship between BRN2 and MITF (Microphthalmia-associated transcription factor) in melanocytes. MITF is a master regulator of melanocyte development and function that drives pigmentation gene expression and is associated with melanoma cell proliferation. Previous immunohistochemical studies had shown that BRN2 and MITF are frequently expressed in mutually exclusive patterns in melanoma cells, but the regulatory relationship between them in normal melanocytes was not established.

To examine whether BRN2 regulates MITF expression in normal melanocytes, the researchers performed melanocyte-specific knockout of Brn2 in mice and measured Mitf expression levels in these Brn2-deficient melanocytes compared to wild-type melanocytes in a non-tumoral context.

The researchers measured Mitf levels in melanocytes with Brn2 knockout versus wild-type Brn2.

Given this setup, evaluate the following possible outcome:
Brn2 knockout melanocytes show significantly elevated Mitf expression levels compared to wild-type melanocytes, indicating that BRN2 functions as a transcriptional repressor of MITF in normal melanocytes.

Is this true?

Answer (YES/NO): YES